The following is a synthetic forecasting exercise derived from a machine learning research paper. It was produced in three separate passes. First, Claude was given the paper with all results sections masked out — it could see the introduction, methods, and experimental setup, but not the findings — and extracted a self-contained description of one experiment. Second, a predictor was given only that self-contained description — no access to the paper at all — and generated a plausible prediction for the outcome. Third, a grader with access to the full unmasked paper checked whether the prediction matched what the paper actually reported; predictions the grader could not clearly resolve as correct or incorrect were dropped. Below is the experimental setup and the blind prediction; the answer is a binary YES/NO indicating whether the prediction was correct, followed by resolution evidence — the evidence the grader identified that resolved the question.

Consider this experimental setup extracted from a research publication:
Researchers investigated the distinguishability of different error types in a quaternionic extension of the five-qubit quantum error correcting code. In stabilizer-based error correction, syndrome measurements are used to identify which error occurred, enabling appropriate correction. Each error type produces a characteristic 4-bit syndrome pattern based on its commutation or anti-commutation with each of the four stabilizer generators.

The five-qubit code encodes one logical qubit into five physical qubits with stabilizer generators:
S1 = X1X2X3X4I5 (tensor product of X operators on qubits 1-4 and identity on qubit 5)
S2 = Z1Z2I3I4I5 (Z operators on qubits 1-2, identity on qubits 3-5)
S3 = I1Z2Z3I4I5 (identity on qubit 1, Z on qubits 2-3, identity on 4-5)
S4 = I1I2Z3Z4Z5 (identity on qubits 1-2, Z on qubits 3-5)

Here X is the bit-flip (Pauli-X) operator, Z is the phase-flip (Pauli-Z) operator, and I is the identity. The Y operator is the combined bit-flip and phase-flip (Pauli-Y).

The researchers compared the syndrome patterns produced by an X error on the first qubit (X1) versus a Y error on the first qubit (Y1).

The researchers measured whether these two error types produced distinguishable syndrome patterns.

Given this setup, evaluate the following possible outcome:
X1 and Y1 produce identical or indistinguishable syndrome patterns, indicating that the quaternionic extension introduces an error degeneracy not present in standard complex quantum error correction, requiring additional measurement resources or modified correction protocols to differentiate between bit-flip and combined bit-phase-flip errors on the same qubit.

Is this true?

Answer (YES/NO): YES